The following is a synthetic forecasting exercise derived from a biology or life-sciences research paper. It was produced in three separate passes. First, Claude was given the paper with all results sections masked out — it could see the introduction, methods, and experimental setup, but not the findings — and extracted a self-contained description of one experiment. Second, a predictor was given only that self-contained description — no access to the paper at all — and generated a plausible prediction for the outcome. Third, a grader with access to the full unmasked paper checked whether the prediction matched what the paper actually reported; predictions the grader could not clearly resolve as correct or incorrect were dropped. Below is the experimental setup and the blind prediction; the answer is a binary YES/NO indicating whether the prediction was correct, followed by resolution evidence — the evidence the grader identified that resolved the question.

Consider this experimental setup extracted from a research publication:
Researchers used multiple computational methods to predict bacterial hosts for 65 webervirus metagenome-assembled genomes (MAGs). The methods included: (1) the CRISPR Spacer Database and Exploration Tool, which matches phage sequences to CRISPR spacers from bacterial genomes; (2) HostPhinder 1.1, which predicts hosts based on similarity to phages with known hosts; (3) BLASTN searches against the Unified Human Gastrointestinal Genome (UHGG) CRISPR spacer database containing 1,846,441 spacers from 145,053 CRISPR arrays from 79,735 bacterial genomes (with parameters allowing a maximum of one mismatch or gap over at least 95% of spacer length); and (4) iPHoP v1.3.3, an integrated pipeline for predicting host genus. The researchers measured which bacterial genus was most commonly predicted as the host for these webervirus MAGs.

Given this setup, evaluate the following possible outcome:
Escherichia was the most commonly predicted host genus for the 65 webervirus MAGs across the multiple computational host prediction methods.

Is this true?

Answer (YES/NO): NO